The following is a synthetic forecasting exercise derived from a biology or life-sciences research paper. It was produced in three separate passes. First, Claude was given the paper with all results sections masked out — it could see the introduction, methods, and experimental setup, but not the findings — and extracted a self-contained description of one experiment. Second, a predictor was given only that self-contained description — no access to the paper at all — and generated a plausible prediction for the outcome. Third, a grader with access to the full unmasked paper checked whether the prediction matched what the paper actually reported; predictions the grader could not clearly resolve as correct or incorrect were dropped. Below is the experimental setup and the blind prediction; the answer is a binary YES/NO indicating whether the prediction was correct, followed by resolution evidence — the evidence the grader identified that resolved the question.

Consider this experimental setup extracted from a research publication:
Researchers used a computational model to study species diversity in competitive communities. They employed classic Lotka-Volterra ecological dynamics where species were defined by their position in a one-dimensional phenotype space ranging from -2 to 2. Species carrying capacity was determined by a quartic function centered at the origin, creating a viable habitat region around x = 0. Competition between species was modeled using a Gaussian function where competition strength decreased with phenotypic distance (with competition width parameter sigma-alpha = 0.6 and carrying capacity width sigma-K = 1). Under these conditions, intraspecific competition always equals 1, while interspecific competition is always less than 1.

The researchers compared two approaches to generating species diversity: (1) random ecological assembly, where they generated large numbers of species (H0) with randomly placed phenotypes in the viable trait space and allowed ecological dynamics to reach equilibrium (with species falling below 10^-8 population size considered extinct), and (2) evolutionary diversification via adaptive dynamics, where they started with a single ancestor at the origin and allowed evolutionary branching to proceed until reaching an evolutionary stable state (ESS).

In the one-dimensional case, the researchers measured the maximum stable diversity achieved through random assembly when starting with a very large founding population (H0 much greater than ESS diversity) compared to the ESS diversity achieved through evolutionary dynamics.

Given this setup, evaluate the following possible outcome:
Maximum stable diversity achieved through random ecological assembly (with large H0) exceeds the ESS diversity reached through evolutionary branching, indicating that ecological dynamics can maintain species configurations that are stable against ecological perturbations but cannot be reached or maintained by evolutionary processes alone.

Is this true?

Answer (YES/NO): YES